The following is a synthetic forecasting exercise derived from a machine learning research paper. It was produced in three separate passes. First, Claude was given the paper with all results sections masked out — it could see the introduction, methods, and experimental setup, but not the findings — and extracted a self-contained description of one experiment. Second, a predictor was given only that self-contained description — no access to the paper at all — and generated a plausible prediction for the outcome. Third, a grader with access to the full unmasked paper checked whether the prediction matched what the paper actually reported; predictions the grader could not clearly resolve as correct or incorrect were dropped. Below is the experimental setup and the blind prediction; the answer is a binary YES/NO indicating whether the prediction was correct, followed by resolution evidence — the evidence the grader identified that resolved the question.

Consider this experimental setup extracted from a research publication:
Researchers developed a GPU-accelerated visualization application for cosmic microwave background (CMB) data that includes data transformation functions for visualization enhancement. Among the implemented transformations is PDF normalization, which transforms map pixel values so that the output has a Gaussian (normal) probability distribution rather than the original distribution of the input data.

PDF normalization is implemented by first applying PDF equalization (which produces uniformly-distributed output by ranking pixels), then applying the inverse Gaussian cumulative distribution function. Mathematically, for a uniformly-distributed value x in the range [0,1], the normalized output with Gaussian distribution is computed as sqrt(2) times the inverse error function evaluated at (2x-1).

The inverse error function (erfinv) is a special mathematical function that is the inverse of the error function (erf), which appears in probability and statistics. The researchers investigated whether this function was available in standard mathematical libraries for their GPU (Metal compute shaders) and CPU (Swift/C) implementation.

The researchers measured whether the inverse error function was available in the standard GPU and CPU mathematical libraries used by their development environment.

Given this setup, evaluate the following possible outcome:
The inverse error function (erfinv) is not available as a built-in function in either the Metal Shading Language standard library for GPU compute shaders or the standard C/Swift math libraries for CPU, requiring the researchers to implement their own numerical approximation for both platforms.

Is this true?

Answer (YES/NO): YES